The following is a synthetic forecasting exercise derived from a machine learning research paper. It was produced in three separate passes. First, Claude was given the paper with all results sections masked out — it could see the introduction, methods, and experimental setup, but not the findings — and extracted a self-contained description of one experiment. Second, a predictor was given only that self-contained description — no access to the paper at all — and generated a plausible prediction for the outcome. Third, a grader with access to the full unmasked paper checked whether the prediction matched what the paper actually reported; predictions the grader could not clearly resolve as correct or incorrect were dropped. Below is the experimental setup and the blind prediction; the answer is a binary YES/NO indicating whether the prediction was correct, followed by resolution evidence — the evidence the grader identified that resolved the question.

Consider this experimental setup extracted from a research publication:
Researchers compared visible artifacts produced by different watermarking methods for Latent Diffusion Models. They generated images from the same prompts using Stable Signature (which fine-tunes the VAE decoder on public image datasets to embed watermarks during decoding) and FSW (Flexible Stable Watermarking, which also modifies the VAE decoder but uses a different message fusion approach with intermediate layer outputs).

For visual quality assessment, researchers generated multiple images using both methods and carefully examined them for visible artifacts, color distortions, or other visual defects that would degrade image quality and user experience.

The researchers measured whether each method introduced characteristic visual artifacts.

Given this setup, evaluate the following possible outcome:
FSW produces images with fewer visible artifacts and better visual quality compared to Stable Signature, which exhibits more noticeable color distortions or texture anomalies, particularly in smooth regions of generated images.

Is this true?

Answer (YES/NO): NO